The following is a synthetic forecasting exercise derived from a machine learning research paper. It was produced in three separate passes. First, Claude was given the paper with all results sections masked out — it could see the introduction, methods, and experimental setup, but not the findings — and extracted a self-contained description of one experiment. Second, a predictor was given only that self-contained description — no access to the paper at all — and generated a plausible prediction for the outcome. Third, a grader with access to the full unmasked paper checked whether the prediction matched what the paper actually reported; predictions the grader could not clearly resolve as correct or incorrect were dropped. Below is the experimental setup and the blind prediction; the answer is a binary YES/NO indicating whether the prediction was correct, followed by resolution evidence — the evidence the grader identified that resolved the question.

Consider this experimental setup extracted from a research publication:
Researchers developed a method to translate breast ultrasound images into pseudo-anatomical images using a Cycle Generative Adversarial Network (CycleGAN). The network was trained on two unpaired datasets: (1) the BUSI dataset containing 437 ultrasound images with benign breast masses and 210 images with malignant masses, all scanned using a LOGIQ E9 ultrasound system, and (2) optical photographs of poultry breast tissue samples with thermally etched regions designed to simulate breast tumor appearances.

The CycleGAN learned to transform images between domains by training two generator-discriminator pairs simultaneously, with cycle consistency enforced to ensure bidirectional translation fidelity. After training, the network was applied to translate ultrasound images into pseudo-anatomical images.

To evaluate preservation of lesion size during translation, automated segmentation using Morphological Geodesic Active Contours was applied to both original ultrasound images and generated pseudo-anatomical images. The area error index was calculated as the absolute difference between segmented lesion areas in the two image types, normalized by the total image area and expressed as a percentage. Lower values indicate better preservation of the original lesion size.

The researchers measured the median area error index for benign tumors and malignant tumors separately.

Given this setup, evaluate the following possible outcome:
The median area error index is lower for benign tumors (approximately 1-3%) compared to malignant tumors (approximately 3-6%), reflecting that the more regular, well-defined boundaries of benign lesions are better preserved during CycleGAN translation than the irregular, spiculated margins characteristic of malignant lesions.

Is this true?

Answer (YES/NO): NO